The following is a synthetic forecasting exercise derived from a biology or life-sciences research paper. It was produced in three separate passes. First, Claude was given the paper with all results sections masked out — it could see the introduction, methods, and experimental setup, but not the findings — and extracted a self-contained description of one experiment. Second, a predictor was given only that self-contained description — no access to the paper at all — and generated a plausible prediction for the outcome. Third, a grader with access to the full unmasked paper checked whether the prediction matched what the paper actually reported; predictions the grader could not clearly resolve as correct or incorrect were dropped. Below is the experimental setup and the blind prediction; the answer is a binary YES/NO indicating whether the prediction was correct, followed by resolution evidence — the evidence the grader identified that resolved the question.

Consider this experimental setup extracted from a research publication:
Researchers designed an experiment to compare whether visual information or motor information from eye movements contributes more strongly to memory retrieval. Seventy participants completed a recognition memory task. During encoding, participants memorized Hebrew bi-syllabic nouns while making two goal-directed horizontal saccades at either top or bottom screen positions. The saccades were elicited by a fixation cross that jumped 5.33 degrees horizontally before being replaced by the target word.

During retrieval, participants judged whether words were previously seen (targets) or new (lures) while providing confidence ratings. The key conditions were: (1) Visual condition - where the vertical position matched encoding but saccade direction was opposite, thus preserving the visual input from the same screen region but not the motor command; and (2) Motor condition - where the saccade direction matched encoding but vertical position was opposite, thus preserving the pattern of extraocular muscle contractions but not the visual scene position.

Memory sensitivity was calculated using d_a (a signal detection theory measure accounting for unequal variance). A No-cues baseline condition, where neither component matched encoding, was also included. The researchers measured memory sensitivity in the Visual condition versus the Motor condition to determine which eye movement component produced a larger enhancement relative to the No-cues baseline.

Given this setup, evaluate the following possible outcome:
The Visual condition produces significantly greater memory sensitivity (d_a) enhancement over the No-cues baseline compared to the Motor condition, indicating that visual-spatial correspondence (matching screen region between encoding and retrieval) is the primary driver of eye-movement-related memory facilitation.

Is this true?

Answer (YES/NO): NO